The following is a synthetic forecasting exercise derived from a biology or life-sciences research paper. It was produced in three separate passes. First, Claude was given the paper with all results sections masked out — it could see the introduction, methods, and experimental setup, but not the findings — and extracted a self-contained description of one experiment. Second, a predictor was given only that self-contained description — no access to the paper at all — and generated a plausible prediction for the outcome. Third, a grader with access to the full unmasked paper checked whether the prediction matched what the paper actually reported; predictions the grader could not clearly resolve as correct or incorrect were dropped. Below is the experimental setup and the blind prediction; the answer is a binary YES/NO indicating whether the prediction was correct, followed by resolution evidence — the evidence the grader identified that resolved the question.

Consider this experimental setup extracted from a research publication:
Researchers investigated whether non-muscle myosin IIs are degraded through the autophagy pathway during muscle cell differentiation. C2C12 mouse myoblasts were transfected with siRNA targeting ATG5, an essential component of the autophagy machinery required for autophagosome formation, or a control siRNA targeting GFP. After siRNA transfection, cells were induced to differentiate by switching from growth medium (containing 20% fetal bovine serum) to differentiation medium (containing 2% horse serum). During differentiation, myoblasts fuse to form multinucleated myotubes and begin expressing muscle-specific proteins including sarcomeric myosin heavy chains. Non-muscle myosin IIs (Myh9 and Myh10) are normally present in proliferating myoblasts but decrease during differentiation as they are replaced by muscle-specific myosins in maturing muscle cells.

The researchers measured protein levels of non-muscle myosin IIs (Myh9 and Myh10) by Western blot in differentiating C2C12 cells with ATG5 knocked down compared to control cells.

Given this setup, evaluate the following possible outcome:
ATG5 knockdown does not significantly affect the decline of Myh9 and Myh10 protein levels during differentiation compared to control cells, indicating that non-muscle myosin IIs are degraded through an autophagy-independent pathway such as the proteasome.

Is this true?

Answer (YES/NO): NO